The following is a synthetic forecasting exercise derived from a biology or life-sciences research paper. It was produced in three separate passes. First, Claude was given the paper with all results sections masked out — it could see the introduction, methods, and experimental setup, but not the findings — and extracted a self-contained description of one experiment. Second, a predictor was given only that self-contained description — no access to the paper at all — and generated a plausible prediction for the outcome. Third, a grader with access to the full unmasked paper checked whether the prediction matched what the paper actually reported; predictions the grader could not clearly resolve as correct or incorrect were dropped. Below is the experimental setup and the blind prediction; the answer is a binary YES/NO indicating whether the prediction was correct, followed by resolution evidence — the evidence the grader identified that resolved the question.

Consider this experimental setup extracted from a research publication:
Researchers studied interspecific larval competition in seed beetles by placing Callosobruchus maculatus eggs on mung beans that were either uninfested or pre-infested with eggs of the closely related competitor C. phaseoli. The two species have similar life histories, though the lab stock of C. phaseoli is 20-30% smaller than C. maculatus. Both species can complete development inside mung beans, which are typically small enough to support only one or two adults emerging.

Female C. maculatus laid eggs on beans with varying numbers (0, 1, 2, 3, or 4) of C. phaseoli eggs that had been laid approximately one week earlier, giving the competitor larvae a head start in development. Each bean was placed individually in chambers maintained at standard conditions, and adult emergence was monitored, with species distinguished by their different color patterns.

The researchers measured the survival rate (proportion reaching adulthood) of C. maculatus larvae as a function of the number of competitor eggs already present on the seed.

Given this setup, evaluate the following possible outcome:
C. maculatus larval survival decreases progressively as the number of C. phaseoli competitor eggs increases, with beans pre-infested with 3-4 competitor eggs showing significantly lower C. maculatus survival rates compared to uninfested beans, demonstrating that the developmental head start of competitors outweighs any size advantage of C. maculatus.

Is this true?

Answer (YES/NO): YES